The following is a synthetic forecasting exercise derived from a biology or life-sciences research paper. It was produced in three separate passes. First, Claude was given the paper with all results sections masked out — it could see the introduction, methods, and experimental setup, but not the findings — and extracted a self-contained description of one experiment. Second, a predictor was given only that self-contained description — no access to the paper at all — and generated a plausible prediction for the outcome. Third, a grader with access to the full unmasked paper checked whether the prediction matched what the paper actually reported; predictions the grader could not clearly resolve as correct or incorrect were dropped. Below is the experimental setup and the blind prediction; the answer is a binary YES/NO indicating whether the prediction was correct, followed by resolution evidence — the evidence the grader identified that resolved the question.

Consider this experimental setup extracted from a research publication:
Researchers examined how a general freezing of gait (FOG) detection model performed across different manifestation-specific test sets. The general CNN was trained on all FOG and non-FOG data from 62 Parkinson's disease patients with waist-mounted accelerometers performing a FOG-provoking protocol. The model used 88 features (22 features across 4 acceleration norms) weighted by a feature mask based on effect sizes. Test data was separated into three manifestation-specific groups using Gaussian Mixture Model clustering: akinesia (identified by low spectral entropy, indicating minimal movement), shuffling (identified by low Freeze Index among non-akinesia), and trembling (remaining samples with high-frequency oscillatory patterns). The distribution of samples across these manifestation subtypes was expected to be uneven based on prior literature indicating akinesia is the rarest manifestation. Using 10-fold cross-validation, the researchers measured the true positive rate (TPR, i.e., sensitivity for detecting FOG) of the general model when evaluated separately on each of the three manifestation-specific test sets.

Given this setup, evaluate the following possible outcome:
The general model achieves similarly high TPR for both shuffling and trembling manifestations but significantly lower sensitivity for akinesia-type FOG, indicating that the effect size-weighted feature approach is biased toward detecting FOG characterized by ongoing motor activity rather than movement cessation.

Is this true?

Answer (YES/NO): NO